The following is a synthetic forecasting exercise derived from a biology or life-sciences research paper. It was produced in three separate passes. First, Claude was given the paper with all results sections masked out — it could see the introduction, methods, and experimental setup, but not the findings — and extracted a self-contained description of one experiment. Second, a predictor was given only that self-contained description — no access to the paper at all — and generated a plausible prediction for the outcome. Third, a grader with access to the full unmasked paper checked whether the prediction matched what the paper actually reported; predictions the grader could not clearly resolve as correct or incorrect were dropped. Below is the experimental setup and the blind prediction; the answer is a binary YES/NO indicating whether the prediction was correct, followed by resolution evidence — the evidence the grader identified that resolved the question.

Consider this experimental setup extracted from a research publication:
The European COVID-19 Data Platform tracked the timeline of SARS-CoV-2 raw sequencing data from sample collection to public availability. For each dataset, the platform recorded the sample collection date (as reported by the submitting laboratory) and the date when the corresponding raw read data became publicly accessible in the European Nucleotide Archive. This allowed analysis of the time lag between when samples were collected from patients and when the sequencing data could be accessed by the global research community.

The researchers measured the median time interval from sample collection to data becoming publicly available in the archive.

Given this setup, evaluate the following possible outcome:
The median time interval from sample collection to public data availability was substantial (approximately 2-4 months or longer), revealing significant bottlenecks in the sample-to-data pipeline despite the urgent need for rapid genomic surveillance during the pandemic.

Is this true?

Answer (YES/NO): NO